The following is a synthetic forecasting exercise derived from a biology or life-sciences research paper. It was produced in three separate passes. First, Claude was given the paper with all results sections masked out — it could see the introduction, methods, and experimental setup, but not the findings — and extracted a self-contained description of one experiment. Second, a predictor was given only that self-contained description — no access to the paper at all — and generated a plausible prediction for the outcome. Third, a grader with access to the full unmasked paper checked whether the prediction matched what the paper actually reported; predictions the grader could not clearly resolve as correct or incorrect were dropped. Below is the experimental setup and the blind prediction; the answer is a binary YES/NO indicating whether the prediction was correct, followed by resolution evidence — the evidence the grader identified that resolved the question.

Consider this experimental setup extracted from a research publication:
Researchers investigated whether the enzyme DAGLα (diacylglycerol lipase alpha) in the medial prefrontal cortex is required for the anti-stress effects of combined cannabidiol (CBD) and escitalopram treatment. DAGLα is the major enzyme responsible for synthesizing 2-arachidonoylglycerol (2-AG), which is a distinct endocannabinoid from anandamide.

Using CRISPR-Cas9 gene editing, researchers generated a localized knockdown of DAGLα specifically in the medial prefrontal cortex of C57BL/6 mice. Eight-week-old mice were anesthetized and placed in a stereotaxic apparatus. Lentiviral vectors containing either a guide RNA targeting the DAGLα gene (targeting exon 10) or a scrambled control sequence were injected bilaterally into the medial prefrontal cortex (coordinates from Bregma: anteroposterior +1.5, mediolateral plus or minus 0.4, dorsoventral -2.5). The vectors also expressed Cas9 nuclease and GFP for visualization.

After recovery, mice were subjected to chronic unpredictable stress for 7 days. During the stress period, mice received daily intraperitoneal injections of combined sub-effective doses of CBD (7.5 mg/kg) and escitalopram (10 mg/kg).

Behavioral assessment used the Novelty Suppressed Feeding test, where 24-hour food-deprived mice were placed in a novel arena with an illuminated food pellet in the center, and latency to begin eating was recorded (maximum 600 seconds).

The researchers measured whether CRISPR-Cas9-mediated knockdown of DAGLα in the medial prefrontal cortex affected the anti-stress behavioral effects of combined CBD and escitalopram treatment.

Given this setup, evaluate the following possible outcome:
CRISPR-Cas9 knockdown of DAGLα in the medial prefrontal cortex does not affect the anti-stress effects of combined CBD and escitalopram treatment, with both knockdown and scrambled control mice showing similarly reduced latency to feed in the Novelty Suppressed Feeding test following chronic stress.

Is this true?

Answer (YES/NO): YES